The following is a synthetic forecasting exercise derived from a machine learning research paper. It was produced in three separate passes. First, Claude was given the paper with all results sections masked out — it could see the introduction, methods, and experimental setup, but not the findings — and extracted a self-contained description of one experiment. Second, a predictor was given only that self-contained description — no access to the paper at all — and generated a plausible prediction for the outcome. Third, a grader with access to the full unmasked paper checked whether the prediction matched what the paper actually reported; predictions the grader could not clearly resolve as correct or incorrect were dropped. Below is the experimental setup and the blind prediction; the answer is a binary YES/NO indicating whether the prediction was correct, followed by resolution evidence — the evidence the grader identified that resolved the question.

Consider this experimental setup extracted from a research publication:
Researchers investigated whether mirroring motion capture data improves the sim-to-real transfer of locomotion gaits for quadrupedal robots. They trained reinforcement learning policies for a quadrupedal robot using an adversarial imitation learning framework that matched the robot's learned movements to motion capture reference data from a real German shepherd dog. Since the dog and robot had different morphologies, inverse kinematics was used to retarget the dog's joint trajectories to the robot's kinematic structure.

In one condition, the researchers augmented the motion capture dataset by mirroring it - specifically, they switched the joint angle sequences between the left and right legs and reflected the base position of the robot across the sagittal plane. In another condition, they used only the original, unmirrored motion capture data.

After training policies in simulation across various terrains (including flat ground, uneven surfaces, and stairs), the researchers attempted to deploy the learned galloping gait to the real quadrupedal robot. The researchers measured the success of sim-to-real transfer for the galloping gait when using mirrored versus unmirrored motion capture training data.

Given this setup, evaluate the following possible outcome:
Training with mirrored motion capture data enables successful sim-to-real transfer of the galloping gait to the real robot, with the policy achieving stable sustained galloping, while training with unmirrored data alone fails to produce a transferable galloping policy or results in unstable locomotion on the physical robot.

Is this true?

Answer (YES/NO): YES